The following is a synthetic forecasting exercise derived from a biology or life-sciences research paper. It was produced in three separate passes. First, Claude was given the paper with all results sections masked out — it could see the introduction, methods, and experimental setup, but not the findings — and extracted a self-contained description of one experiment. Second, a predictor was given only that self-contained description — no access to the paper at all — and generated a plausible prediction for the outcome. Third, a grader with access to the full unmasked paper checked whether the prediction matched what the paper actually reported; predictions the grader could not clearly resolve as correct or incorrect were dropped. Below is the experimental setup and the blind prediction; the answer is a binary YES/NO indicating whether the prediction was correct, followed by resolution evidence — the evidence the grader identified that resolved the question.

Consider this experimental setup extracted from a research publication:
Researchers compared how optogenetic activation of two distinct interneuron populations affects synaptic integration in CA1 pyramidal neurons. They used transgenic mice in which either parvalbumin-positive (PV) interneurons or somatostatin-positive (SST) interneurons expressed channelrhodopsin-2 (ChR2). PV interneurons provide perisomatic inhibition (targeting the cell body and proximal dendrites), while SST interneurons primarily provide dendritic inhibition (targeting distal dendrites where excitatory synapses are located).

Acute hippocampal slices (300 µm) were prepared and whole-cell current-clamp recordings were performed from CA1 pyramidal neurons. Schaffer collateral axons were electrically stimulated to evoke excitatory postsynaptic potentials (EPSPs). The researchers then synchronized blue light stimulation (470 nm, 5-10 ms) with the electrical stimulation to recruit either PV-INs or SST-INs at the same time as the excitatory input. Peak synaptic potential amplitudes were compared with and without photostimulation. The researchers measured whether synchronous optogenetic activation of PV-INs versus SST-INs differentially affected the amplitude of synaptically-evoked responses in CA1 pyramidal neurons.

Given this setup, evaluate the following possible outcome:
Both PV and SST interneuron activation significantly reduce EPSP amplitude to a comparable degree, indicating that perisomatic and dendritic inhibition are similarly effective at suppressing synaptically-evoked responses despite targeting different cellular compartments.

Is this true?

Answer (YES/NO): NO